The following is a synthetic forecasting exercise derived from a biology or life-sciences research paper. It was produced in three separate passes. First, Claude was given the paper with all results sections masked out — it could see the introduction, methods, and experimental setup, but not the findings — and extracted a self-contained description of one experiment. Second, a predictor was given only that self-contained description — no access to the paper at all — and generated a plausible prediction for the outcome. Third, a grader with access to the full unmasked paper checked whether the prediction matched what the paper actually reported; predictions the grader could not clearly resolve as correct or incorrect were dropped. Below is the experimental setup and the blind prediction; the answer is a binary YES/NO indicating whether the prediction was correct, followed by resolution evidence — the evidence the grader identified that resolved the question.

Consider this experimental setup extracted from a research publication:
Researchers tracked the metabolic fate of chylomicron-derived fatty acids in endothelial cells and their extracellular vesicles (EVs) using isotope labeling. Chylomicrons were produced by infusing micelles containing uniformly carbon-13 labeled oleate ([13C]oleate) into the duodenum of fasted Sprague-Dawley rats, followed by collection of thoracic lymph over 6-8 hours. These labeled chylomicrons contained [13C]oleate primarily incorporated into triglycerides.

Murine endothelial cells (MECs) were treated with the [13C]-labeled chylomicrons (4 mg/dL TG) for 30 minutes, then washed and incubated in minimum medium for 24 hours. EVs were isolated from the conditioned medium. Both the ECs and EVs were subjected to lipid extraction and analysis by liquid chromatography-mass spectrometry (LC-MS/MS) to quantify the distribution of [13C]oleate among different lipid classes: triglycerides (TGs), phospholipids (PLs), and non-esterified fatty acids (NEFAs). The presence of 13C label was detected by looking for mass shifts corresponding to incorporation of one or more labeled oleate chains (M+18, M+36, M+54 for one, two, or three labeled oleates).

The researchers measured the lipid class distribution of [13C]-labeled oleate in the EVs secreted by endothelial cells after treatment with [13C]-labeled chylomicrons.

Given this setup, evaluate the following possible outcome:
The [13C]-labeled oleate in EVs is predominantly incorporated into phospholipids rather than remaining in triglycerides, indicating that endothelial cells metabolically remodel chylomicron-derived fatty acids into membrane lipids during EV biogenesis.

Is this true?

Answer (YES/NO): YES